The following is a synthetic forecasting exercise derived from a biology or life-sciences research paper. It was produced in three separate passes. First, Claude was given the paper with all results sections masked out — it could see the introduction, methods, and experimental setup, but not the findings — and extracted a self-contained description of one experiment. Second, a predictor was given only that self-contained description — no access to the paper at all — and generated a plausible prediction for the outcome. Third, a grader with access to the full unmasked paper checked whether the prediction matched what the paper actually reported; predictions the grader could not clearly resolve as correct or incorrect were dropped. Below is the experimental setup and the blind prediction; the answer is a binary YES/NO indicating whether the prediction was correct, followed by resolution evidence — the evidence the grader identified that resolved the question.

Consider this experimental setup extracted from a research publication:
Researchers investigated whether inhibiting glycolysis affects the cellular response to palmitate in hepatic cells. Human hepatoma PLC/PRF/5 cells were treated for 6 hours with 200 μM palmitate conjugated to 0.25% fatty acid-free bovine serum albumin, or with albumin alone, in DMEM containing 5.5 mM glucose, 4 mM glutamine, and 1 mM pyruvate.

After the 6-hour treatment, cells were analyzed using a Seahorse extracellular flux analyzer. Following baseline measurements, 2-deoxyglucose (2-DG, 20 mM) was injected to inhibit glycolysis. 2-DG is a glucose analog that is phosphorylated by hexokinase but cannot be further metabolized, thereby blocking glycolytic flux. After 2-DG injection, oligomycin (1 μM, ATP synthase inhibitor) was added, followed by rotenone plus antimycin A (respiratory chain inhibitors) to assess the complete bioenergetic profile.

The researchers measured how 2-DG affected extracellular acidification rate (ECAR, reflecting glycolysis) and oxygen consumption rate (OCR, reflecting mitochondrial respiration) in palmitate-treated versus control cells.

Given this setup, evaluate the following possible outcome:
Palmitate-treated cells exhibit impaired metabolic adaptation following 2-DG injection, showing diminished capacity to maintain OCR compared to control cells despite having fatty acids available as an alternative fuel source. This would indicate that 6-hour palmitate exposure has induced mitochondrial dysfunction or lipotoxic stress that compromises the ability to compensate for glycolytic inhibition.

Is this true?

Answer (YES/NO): NO